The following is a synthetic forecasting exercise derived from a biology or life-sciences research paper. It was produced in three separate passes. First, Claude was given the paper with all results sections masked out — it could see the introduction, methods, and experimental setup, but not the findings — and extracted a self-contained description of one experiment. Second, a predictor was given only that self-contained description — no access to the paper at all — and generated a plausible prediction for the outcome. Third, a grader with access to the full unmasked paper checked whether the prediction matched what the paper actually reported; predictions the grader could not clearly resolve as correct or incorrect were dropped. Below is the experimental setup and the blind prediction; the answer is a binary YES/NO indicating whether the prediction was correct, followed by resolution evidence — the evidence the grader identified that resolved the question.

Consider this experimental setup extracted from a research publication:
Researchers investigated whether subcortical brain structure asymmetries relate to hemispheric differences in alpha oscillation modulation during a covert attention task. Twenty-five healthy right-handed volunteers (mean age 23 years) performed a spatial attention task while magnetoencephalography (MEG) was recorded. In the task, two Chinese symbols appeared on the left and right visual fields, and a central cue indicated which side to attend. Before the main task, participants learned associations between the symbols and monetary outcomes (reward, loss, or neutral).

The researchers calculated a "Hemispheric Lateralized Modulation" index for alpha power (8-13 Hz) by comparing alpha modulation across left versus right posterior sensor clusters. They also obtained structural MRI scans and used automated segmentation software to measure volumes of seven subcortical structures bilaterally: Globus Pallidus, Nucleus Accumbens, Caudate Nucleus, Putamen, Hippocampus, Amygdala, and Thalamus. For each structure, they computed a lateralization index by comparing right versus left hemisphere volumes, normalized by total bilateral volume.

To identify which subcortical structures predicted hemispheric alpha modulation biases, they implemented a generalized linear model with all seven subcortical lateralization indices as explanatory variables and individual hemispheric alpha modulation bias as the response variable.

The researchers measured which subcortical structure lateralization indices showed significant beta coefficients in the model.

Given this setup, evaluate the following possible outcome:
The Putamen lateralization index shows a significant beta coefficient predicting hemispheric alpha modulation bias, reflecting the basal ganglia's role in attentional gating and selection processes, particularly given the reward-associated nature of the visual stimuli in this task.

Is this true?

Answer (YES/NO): NO